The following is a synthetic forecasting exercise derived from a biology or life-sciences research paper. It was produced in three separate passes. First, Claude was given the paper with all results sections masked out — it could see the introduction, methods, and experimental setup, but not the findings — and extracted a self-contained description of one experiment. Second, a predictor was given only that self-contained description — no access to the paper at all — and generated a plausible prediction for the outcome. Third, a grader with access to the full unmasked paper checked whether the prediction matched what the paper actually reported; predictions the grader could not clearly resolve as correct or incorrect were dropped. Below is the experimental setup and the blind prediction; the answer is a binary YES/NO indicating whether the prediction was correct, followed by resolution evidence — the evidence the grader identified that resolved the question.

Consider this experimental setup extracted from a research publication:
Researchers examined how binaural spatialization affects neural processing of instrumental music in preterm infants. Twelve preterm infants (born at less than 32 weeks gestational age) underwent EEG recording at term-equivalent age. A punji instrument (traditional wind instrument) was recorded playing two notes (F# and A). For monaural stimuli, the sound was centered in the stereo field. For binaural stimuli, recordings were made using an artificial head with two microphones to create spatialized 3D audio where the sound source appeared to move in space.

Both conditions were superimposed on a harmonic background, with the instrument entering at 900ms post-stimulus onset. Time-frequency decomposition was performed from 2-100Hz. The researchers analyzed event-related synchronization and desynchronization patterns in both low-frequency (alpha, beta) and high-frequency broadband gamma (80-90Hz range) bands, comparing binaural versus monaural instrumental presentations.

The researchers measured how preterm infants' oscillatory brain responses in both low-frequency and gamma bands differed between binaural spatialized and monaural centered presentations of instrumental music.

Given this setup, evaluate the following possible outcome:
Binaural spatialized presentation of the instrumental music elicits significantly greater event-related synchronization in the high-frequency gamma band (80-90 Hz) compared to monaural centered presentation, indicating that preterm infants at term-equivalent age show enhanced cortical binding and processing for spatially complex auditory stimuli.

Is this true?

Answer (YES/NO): NO